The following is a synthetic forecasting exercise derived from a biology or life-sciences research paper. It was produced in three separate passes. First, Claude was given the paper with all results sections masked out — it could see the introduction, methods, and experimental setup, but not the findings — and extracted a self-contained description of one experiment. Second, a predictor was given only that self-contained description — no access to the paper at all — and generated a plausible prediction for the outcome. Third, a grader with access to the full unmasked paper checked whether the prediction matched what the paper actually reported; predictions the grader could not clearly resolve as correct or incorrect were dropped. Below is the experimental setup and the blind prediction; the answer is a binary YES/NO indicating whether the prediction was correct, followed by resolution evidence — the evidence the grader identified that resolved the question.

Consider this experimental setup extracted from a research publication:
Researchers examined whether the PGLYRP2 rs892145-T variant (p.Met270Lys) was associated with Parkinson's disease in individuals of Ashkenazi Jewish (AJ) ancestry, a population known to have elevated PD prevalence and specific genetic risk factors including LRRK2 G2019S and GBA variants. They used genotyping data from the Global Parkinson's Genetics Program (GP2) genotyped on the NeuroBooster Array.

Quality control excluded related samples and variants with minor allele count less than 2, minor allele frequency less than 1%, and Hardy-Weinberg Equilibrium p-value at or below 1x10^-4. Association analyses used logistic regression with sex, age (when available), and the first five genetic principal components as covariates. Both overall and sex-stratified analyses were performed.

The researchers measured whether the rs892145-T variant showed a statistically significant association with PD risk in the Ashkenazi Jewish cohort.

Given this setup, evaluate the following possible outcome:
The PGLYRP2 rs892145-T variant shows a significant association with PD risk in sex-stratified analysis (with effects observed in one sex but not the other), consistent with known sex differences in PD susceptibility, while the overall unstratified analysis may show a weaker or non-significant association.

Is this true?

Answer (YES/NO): NO